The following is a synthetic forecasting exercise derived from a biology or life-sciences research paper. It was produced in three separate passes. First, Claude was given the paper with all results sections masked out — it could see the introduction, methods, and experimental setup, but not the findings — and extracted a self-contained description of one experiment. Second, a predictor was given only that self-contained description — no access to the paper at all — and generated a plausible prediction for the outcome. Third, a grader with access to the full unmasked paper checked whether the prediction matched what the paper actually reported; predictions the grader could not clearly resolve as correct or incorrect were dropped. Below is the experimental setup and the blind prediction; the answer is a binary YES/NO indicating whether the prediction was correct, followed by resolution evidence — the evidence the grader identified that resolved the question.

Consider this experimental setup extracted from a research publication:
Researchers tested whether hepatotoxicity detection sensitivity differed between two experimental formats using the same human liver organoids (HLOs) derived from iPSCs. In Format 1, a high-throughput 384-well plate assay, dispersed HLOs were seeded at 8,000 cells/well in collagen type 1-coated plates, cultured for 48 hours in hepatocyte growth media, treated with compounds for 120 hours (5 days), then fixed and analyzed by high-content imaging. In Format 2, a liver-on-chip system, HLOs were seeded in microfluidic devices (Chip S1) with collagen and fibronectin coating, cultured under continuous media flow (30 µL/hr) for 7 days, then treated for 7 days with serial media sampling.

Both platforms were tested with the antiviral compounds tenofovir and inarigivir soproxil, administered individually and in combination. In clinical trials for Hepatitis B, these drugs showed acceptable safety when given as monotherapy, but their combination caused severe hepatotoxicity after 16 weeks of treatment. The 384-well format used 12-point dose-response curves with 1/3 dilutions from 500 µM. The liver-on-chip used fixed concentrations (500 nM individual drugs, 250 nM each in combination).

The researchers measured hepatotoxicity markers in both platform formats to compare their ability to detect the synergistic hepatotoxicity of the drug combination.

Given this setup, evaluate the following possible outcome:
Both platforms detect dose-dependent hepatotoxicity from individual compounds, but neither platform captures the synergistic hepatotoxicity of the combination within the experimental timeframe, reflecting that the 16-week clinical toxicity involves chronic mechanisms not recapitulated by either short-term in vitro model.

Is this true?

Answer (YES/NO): NO